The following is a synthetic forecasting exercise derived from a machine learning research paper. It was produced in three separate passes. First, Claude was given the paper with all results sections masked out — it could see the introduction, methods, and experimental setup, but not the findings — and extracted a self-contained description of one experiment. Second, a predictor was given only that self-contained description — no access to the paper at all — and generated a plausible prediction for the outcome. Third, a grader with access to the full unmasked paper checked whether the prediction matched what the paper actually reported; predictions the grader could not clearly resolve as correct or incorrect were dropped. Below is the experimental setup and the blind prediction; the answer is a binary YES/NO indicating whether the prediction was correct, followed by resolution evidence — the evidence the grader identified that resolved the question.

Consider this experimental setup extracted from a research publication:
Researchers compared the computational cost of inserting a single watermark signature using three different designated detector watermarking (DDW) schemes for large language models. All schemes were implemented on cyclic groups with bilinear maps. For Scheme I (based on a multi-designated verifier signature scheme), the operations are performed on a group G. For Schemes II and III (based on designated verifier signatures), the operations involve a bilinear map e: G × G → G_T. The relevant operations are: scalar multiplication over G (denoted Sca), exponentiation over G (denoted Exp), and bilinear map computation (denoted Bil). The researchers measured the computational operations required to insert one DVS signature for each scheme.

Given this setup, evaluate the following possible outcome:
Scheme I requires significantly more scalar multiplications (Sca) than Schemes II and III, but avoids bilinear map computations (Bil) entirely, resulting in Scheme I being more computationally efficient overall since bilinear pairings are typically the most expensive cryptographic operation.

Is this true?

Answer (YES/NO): NO